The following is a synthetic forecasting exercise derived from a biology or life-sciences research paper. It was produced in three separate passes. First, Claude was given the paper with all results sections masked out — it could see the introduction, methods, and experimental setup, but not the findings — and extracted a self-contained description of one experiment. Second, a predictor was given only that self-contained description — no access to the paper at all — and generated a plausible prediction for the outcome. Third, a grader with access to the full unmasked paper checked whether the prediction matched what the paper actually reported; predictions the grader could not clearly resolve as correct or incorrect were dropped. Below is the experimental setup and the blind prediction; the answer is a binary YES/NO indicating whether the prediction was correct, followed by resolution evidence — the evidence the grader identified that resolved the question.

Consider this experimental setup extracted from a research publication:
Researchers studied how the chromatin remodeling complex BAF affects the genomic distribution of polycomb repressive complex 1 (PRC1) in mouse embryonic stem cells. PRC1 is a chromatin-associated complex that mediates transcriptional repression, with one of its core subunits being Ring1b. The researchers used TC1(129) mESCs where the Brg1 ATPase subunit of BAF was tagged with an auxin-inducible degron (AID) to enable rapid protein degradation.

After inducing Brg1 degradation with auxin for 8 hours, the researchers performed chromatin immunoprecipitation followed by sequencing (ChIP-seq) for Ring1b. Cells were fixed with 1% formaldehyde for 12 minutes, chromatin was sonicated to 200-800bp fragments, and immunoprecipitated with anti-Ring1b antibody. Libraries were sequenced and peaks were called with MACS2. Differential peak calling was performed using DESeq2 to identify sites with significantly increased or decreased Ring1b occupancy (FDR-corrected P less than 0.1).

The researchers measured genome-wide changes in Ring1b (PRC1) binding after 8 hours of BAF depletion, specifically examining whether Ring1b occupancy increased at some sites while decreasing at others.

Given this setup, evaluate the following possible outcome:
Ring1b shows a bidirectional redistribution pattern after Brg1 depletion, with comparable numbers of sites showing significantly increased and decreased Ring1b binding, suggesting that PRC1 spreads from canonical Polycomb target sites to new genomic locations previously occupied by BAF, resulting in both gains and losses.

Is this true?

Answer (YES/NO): YES